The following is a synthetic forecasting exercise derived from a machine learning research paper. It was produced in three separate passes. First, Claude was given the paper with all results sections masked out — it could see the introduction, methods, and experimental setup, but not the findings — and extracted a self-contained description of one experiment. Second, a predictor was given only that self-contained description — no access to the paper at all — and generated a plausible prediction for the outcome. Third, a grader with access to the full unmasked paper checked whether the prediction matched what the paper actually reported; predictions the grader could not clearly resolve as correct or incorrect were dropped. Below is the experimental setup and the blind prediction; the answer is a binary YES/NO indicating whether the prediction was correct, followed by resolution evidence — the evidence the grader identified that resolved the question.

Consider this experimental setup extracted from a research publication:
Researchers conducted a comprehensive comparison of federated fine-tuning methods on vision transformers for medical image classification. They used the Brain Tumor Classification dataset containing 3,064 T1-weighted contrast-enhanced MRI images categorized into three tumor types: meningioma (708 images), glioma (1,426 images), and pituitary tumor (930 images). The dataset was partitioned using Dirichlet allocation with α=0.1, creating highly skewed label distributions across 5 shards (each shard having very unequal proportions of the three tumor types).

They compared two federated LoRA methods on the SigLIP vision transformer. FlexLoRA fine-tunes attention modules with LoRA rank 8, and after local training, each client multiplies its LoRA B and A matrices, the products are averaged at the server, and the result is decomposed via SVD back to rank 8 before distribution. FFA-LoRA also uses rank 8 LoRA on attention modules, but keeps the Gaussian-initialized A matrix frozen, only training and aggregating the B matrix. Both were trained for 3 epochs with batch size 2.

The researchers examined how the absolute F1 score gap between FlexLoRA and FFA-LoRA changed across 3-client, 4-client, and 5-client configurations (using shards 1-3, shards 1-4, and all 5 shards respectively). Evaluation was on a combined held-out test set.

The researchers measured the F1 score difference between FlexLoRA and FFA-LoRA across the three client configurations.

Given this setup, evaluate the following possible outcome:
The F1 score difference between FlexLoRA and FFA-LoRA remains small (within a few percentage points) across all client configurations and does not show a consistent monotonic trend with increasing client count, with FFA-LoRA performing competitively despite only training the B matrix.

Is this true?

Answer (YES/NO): NO